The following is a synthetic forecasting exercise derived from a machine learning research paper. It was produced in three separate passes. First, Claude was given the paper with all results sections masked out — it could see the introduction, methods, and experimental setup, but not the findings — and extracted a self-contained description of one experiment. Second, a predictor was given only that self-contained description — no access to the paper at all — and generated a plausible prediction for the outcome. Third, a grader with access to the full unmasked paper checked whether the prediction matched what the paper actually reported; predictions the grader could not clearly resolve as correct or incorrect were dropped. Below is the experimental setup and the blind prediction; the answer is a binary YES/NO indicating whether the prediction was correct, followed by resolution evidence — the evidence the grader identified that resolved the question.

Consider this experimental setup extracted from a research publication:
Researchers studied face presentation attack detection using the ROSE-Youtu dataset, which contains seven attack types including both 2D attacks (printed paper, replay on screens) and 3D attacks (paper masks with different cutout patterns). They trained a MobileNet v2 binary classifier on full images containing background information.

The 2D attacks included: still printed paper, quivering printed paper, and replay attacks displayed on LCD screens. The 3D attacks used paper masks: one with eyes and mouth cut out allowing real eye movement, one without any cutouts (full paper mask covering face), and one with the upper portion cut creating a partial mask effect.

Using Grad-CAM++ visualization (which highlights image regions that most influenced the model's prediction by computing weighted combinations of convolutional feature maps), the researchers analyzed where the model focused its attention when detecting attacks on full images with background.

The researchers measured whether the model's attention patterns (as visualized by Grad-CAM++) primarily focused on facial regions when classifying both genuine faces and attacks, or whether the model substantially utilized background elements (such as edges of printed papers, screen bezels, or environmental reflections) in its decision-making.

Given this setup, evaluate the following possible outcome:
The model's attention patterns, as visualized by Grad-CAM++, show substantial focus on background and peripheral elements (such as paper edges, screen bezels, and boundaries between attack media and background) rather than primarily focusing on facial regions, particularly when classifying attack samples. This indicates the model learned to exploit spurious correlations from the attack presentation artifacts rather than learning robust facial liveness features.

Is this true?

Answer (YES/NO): NO